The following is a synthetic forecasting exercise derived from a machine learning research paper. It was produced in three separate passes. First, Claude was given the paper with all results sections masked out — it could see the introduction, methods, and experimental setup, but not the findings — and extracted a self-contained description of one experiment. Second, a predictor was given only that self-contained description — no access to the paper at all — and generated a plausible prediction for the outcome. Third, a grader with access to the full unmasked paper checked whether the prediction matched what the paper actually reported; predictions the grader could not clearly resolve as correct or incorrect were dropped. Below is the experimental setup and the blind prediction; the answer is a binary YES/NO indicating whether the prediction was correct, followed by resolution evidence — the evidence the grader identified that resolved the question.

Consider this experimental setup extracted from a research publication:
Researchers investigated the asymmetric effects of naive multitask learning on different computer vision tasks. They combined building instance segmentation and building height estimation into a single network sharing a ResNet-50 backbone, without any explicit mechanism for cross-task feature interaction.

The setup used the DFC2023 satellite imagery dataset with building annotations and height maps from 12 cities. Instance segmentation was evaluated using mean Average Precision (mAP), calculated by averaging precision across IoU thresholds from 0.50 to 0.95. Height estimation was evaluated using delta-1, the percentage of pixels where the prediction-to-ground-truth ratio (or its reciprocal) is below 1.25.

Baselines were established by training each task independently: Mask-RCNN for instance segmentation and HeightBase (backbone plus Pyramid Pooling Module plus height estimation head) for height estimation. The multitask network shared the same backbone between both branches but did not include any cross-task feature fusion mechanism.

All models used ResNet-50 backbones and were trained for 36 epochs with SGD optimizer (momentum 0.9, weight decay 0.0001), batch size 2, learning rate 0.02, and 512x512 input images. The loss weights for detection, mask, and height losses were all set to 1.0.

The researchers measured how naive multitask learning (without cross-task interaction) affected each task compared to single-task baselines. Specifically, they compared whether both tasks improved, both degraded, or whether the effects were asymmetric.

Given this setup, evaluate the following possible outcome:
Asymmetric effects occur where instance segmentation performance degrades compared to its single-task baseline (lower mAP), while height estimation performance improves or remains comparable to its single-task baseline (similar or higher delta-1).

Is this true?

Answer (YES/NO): NO